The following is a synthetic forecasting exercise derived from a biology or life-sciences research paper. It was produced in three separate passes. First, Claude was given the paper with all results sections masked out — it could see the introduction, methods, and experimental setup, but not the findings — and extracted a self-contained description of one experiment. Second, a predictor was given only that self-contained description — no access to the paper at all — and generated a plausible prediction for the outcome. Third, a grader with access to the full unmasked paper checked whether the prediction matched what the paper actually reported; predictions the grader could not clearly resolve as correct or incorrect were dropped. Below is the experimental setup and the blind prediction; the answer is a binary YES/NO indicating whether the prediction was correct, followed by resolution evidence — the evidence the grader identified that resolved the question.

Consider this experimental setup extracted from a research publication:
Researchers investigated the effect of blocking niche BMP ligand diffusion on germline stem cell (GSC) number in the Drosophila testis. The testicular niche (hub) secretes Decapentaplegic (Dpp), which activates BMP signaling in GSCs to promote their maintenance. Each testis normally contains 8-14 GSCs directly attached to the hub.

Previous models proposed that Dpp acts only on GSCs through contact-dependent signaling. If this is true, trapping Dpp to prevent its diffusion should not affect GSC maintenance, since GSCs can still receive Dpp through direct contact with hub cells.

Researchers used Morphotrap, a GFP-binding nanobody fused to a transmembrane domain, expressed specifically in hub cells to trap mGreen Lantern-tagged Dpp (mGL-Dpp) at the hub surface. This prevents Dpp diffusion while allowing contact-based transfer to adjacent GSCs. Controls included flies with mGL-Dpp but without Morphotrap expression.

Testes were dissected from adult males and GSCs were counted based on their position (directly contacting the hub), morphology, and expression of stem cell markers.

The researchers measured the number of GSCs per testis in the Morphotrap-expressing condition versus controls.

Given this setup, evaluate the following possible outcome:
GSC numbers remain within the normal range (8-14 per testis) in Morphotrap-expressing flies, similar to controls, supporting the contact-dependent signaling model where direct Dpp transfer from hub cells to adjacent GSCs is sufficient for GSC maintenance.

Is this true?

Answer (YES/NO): NO